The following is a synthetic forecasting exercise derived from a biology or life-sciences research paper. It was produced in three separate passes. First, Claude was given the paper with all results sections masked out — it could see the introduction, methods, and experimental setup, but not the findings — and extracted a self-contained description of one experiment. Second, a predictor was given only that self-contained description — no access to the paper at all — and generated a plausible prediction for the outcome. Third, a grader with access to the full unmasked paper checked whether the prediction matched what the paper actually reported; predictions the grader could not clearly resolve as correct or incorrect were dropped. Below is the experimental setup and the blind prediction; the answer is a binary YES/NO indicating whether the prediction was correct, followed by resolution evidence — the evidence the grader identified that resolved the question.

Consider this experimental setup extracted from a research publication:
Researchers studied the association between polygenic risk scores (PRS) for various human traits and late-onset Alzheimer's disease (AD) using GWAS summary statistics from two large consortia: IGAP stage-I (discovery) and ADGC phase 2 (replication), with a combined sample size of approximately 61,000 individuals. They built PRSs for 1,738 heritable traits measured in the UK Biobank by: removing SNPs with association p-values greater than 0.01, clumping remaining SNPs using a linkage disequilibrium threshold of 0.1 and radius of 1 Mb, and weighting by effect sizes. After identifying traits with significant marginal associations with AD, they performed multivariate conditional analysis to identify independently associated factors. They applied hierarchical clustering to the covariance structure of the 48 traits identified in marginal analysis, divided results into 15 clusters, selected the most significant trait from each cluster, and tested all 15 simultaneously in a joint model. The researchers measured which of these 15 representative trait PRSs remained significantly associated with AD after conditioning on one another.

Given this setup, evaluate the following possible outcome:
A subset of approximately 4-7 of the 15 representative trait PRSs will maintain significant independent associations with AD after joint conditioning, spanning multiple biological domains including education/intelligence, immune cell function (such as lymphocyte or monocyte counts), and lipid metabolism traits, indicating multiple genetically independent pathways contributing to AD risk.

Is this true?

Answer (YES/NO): NO